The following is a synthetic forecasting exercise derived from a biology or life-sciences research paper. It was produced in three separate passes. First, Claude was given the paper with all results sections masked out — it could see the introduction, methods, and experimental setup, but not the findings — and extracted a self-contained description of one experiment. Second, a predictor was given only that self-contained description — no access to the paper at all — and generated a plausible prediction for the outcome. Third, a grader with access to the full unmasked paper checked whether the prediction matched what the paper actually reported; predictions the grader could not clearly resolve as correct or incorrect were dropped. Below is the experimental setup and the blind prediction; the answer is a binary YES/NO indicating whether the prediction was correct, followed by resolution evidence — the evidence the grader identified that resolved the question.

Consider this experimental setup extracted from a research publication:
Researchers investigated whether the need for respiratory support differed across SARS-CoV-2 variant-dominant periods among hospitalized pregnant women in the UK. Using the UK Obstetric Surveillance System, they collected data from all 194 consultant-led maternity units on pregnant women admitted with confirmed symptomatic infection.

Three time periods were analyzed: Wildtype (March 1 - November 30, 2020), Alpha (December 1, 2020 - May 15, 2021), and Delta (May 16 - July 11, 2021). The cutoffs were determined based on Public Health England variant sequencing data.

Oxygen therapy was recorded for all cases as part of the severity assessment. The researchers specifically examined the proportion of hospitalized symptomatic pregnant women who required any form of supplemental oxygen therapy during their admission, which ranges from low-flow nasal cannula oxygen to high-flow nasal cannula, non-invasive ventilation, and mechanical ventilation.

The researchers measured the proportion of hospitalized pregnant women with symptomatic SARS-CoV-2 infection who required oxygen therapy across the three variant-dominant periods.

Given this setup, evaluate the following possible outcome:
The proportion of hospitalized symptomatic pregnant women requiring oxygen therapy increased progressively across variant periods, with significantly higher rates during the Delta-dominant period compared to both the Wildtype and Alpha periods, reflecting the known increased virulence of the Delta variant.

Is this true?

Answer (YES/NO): NO